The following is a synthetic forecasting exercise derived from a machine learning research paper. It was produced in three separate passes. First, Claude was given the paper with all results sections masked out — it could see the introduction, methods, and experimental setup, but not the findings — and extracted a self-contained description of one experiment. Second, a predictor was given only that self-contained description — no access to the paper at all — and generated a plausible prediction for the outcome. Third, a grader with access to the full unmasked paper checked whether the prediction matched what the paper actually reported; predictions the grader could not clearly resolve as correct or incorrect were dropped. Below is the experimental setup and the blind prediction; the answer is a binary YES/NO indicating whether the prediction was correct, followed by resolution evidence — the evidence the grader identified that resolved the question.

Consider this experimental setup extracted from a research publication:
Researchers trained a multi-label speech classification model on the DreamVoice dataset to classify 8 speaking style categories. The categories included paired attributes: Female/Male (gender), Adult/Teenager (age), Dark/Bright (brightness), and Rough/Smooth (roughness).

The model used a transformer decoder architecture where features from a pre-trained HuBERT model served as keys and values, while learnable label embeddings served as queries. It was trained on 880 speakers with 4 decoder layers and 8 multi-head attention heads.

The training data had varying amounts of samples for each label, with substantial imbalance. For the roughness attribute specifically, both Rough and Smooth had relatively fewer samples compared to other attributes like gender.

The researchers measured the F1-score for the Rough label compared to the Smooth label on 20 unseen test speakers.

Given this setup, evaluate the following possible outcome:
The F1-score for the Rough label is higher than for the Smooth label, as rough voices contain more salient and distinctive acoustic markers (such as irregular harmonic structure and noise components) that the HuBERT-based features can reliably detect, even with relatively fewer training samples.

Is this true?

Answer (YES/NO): YES